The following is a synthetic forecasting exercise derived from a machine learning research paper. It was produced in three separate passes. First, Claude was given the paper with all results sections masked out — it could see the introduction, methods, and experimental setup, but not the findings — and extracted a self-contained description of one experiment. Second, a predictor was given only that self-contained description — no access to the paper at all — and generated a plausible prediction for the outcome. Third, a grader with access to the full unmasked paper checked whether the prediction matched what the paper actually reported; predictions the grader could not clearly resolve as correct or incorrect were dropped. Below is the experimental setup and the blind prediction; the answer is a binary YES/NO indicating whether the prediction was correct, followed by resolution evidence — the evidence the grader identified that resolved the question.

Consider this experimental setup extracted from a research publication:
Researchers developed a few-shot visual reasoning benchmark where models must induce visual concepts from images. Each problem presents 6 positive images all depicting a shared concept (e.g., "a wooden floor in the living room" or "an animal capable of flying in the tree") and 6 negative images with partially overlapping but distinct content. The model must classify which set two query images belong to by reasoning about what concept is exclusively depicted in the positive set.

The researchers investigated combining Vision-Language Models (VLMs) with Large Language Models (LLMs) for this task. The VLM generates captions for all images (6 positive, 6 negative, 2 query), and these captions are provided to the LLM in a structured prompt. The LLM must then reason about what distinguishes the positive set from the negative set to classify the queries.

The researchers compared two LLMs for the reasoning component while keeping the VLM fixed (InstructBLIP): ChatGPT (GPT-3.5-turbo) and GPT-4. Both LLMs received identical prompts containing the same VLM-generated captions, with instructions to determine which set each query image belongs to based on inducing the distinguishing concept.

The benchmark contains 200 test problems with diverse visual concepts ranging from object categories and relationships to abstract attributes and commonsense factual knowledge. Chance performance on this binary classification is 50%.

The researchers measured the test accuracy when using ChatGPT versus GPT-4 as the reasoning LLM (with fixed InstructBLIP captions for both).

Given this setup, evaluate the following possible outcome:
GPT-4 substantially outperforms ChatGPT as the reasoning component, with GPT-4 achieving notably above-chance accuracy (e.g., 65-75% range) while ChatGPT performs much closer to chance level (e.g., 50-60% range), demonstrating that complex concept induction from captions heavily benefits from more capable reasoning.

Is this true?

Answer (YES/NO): NO